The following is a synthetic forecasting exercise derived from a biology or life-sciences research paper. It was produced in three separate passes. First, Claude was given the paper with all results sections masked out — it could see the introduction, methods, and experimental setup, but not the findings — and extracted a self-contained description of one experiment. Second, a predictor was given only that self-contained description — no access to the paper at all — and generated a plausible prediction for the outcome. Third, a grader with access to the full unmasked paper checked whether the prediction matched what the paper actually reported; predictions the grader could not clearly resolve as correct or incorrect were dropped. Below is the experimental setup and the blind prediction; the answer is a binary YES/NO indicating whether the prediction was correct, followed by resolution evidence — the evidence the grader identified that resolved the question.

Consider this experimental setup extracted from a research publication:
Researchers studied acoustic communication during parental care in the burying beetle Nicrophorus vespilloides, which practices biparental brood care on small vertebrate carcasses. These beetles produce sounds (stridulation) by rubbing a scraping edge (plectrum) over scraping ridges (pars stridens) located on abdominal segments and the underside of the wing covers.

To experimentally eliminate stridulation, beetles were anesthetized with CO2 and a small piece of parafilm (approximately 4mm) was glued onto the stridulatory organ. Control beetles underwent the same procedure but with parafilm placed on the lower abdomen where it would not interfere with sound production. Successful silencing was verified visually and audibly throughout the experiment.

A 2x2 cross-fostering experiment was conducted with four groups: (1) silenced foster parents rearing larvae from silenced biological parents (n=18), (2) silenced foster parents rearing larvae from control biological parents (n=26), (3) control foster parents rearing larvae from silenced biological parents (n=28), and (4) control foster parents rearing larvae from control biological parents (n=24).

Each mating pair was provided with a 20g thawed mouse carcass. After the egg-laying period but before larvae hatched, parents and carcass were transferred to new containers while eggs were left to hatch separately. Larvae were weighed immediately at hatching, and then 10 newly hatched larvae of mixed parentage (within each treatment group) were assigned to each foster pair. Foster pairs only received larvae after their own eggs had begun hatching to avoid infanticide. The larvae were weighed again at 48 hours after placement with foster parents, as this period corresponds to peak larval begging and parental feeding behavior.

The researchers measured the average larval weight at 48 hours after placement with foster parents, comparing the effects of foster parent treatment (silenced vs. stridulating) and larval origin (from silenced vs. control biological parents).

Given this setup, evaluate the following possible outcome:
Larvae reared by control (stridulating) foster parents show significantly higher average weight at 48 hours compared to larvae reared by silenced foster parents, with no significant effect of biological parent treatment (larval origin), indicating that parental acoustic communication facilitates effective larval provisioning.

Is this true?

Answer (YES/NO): NO